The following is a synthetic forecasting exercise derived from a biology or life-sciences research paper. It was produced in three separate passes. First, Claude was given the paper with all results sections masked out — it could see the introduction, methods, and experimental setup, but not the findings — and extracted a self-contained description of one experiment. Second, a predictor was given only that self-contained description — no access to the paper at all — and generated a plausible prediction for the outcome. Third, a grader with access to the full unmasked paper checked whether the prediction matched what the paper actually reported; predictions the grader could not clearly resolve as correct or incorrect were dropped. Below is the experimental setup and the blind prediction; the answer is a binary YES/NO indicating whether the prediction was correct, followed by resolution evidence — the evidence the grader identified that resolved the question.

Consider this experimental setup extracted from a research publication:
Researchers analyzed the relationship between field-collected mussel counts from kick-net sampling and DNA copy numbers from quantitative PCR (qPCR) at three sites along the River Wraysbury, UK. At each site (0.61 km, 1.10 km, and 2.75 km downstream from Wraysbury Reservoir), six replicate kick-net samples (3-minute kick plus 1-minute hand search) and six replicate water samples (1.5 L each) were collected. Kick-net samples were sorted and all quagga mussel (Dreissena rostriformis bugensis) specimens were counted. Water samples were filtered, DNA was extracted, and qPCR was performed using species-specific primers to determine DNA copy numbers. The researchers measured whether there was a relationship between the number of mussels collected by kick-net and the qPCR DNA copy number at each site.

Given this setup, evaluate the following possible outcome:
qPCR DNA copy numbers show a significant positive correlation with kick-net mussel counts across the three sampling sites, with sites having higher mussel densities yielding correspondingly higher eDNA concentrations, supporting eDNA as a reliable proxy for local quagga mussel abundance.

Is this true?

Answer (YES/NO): NO